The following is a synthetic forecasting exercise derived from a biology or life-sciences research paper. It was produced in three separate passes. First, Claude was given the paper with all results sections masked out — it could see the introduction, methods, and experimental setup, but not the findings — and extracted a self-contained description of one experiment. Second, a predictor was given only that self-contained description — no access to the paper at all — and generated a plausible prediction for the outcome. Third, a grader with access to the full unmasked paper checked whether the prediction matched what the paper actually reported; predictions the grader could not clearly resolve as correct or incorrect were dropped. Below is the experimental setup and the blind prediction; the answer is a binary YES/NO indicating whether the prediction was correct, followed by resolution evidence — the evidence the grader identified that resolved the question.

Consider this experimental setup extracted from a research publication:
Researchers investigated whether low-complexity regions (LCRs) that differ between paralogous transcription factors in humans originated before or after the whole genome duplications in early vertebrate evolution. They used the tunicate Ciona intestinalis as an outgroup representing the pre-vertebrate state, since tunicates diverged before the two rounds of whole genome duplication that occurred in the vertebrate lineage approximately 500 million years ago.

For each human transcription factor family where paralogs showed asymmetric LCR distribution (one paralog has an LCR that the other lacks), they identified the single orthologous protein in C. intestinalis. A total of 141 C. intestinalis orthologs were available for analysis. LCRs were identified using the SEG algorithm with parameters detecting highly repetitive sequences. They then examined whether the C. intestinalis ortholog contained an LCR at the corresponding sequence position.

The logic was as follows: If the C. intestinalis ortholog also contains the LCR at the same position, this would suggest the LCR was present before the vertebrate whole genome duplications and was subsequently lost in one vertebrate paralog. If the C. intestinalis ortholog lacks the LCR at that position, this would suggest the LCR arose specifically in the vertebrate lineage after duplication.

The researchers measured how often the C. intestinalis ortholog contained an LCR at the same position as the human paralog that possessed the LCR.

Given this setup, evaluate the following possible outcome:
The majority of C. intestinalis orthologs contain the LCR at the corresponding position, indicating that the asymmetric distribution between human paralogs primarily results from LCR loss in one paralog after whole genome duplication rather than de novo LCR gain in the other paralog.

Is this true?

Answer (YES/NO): NO